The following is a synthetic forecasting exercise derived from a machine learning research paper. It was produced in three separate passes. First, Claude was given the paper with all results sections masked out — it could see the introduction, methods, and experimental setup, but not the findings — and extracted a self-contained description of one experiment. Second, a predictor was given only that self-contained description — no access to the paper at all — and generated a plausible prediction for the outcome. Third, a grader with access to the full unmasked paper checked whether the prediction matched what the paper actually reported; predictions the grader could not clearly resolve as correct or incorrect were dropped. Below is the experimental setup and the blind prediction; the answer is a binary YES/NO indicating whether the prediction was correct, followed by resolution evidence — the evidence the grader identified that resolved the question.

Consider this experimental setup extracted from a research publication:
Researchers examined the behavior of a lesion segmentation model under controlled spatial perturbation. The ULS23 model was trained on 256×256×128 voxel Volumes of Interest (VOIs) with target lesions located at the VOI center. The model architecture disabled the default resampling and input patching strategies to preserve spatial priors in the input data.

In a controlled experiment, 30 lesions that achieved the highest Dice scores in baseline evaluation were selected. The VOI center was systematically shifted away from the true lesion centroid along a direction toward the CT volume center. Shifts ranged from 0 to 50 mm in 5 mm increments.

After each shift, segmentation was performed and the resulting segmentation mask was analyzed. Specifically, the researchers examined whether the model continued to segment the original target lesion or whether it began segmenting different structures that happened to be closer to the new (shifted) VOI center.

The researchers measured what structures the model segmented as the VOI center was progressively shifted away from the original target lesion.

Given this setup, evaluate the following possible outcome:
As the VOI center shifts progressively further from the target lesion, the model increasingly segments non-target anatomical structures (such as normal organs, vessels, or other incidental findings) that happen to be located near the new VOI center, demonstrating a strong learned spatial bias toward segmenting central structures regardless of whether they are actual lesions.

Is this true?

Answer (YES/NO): NO